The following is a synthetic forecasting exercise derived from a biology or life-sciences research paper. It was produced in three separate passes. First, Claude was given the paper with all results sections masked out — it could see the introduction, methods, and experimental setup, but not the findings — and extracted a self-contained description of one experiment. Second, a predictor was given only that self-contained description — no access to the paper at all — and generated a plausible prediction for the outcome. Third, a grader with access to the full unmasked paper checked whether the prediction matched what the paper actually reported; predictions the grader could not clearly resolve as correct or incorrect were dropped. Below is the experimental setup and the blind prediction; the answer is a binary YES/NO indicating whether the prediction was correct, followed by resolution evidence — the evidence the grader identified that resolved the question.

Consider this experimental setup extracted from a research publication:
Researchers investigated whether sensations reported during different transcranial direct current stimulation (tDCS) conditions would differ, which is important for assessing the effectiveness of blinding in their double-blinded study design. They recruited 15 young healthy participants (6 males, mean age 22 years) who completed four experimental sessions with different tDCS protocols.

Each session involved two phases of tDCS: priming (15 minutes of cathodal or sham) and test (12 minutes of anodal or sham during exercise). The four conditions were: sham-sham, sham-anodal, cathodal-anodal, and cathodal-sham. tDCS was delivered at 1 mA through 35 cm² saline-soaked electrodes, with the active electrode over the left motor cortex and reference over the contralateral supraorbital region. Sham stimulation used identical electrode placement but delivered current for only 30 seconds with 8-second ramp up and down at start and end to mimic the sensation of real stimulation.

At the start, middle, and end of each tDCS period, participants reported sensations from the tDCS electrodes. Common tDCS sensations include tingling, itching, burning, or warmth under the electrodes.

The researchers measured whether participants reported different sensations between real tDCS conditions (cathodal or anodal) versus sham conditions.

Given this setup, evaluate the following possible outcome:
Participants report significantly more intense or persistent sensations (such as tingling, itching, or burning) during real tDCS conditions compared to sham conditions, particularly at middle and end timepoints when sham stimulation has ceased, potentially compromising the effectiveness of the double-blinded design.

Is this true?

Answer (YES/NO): NO